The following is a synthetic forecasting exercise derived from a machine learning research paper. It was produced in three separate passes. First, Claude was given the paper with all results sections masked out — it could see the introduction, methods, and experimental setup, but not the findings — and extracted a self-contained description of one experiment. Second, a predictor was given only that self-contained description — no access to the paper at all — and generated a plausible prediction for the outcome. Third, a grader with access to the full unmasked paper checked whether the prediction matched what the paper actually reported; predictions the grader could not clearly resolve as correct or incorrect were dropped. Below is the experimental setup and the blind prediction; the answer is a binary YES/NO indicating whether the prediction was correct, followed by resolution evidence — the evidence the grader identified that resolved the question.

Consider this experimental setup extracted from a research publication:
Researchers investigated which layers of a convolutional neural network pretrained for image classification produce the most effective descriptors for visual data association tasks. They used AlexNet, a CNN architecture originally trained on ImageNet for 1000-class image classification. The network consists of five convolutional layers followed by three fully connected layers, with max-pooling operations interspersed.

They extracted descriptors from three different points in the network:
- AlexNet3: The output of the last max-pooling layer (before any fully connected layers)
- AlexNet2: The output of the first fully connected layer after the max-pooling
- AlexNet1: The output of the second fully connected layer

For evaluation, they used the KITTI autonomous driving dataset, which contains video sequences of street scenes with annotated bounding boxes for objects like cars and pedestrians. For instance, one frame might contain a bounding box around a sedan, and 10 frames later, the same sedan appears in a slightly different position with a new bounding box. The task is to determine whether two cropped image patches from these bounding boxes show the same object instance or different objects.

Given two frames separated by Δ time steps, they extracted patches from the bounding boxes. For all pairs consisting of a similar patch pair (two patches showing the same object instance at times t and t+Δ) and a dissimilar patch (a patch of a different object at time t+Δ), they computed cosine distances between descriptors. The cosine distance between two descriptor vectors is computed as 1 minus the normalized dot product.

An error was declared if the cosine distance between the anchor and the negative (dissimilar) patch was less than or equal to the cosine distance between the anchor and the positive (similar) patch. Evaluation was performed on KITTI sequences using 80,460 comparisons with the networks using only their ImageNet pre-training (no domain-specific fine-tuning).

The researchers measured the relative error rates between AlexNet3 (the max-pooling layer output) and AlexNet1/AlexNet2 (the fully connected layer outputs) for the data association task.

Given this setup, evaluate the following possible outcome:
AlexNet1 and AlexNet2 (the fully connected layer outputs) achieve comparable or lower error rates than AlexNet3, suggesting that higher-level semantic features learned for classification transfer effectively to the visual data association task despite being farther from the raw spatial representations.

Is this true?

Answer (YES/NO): NO